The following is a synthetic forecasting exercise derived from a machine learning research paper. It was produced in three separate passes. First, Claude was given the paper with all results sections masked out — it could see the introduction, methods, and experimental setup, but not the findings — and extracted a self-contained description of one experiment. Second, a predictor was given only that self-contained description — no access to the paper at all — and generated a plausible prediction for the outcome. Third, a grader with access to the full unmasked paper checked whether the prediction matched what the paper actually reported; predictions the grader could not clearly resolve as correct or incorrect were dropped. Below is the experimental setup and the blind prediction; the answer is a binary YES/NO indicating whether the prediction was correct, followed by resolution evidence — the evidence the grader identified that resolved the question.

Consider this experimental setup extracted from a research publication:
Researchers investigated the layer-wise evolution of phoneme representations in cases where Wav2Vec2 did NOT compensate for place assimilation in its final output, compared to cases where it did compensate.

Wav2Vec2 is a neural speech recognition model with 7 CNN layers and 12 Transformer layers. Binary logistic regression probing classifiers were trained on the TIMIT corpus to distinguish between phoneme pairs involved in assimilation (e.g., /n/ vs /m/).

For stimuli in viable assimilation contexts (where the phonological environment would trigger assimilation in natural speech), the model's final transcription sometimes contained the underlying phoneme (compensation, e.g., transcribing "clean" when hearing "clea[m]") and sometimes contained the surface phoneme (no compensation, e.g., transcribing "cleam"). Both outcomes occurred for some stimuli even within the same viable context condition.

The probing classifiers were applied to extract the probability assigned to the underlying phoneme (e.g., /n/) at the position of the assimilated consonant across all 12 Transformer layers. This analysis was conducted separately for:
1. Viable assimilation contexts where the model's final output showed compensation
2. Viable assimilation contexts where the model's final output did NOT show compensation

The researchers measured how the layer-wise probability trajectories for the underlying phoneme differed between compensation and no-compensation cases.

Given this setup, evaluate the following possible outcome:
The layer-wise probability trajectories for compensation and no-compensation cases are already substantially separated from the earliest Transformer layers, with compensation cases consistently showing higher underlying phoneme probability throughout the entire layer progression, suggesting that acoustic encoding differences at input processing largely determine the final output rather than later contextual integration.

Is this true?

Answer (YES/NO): NO